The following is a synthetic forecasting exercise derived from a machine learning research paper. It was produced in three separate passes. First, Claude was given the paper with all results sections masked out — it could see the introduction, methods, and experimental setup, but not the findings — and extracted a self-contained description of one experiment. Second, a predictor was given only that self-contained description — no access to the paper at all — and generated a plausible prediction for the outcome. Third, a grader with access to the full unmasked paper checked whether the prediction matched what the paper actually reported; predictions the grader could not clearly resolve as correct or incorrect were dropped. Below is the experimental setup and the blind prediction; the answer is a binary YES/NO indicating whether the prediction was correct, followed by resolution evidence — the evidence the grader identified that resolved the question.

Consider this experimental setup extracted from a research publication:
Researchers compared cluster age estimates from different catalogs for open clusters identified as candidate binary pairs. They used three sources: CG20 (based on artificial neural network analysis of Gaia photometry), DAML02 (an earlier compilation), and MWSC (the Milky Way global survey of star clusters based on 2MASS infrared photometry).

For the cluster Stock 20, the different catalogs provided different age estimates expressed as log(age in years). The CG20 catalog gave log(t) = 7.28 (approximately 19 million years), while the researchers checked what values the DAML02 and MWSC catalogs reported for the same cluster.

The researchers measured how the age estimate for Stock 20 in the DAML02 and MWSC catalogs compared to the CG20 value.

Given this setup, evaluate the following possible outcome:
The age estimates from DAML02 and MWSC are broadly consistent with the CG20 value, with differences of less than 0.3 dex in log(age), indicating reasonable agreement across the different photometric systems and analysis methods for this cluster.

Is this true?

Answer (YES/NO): NO